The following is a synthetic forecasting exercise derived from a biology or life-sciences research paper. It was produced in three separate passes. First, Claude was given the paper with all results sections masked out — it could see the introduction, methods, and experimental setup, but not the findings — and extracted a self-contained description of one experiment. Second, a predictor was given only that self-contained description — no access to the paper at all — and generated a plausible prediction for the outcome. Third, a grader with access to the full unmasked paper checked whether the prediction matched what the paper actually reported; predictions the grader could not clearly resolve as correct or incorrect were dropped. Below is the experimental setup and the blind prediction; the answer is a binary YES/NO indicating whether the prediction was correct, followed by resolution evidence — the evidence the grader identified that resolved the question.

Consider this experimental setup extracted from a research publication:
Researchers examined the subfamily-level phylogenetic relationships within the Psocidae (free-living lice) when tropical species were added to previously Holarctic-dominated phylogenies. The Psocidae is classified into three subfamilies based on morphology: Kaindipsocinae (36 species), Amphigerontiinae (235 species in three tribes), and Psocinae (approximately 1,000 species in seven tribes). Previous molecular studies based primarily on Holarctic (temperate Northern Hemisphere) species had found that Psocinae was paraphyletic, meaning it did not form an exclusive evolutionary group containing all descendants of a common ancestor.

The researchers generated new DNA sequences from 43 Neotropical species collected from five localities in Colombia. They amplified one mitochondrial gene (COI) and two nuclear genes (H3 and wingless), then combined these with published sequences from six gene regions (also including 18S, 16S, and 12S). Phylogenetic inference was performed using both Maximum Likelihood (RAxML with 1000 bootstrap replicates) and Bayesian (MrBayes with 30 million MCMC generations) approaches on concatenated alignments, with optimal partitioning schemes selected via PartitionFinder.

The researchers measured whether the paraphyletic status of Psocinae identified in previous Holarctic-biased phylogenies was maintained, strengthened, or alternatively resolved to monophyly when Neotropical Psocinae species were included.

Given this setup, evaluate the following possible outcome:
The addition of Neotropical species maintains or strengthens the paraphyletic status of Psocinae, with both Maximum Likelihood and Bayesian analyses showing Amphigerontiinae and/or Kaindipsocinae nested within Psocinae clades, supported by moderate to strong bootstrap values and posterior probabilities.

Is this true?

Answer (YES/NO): NO